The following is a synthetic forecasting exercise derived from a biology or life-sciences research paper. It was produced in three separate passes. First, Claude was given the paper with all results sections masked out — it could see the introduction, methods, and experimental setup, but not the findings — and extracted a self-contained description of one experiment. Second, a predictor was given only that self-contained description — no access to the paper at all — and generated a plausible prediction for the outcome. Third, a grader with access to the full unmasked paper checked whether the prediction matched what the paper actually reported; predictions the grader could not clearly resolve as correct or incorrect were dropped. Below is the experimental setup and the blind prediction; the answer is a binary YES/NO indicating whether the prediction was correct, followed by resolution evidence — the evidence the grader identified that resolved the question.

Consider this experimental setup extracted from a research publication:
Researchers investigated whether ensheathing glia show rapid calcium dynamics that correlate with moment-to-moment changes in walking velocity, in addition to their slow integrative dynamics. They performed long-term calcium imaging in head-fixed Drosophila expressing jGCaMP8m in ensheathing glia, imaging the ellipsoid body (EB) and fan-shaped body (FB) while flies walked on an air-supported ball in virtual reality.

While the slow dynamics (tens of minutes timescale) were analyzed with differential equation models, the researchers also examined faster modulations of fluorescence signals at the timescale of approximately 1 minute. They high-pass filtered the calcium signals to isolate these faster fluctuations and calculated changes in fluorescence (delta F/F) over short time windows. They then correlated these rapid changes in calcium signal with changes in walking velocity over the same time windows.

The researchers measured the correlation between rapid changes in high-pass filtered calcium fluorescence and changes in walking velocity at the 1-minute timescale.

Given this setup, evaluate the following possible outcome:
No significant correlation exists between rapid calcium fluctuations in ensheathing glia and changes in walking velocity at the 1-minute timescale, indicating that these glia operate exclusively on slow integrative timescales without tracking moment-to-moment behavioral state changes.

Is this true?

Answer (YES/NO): NO